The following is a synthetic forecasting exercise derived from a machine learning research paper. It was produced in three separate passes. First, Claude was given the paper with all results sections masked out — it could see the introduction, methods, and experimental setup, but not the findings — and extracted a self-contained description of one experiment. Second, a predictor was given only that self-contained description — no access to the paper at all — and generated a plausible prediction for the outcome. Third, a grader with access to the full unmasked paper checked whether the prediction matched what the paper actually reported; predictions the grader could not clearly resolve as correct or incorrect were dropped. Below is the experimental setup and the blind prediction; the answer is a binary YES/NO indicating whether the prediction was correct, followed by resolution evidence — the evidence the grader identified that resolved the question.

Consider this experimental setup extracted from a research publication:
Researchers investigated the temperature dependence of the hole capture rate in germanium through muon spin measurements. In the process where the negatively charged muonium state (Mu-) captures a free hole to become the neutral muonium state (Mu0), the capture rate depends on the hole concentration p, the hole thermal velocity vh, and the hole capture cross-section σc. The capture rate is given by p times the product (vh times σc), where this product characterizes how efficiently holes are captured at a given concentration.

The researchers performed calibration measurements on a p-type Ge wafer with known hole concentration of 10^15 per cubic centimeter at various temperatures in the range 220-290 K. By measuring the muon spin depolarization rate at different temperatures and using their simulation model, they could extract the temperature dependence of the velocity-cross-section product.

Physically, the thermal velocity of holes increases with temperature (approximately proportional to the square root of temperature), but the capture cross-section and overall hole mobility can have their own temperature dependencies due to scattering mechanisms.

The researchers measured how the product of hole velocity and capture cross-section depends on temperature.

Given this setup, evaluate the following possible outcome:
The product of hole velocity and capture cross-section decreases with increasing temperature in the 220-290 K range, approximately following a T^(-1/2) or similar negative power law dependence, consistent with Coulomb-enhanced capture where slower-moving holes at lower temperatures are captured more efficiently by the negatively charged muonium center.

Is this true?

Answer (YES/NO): NO